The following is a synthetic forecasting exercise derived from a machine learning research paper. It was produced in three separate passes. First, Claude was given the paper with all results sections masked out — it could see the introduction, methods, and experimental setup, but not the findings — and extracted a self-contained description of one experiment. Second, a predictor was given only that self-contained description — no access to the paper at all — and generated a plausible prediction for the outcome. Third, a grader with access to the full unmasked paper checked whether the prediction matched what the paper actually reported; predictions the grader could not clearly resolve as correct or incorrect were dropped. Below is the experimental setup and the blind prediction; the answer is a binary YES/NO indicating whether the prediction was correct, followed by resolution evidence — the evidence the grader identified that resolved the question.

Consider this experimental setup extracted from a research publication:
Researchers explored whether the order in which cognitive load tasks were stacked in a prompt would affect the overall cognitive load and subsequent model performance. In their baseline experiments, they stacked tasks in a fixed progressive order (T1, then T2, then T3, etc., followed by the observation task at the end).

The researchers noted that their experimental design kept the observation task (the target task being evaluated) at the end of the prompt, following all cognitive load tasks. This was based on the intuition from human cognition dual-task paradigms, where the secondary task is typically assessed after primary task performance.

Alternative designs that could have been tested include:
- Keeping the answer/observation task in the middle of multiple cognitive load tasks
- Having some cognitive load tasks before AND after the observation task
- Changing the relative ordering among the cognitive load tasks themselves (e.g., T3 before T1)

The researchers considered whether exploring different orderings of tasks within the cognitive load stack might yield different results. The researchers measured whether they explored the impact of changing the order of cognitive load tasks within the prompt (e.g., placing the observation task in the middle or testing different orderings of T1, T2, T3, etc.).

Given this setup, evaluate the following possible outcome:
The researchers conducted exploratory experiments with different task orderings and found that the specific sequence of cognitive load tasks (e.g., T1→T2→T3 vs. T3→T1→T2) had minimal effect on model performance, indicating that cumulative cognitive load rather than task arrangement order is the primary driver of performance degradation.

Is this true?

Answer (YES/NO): NO